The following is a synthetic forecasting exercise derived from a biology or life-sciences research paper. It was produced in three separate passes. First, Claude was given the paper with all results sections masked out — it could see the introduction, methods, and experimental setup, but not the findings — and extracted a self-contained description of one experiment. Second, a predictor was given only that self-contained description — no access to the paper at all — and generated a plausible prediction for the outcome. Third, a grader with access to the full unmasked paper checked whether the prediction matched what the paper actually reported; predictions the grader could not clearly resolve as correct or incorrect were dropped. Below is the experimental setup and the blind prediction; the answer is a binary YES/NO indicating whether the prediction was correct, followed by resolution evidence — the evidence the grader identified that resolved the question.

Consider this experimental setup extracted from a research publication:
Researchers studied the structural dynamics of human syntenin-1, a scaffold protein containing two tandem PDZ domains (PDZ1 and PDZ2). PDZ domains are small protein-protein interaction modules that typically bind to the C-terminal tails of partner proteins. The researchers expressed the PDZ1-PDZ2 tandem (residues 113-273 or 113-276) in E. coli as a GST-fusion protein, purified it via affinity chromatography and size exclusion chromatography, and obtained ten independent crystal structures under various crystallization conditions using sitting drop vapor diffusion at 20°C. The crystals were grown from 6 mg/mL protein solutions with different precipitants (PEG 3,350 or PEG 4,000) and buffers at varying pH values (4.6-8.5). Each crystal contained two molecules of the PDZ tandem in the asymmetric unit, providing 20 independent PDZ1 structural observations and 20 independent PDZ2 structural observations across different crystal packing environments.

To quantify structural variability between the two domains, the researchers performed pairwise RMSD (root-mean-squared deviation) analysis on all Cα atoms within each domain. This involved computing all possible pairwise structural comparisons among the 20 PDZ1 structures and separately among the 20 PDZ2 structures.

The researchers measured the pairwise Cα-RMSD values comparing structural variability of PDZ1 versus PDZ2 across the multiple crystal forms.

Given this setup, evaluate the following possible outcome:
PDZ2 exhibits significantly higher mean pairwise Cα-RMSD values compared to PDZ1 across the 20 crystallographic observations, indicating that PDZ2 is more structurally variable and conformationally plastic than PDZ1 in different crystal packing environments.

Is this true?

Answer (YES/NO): NO